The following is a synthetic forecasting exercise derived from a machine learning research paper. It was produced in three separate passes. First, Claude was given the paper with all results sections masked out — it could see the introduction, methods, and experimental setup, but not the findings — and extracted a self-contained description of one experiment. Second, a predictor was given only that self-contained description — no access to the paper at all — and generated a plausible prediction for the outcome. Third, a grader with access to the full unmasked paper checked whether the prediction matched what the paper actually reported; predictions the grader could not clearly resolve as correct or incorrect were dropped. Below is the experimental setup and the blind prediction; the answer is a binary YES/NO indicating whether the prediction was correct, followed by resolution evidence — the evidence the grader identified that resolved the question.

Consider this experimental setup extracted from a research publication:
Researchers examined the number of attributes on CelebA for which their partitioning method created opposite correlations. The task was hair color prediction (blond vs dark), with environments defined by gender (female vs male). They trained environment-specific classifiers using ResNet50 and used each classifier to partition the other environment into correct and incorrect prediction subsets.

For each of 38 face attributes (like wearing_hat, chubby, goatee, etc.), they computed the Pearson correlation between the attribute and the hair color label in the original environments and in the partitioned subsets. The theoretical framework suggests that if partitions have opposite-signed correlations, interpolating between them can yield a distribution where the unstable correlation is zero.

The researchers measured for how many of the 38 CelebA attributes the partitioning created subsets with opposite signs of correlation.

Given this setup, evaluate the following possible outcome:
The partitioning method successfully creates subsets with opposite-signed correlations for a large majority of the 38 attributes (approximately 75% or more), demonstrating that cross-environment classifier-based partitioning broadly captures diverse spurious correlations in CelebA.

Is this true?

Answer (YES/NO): NO